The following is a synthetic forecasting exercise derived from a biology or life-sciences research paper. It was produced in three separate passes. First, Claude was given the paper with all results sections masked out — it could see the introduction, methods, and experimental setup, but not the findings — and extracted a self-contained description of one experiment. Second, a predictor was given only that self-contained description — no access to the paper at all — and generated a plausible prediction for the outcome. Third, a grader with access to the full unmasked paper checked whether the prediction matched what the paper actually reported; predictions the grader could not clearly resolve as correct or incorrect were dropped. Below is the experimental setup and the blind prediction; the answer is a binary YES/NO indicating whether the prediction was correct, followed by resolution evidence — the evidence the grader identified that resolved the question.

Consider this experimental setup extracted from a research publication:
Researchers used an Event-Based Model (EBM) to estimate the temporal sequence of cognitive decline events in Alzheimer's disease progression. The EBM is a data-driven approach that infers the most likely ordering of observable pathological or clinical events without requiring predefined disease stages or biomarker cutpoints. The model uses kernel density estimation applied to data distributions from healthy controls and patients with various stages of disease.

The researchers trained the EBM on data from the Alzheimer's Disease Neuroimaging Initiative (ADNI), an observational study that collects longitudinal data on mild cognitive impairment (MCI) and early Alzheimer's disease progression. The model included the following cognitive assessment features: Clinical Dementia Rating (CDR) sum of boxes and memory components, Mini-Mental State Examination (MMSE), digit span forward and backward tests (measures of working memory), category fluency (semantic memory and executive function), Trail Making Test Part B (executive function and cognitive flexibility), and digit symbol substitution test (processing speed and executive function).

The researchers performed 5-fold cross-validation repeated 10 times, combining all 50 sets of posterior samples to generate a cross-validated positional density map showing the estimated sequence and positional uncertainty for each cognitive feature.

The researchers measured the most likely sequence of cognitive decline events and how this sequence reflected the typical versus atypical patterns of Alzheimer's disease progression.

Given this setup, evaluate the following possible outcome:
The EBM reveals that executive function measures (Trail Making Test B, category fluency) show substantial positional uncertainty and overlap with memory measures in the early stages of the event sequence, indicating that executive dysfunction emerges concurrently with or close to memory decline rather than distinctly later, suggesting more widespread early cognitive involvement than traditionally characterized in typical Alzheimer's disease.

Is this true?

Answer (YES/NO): NO